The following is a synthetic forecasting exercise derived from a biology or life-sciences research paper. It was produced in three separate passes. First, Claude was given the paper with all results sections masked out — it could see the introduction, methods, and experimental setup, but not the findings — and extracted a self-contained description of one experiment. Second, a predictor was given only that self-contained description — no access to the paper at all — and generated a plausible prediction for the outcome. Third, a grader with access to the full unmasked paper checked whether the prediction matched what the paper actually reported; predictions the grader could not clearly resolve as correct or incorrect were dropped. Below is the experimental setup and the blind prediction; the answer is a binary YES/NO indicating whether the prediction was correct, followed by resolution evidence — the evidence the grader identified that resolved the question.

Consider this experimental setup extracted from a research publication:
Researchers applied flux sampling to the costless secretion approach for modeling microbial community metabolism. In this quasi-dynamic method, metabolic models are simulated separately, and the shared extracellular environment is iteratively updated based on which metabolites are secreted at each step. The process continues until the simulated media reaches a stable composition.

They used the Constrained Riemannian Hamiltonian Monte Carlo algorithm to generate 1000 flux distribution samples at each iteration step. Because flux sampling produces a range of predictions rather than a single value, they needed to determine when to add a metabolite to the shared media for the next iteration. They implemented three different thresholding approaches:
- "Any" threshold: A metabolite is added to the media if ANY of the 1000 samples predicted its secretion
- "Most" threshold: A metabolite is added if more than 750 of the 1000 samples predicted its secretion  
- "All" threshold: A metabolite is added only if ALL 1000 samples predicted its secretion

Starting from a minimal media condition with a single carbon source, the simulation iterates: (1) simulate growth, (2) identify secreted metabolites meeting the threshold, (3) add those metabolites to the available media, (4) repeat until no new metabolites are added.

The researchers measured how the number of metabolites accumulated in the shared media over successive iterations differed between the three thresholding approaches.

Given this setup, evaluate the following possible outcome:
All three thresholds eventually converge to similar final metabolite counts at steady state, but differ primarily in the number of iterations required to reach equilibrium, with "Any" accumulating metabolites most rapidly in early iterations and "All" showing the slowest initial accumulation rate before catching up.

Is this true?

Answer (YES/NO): NO